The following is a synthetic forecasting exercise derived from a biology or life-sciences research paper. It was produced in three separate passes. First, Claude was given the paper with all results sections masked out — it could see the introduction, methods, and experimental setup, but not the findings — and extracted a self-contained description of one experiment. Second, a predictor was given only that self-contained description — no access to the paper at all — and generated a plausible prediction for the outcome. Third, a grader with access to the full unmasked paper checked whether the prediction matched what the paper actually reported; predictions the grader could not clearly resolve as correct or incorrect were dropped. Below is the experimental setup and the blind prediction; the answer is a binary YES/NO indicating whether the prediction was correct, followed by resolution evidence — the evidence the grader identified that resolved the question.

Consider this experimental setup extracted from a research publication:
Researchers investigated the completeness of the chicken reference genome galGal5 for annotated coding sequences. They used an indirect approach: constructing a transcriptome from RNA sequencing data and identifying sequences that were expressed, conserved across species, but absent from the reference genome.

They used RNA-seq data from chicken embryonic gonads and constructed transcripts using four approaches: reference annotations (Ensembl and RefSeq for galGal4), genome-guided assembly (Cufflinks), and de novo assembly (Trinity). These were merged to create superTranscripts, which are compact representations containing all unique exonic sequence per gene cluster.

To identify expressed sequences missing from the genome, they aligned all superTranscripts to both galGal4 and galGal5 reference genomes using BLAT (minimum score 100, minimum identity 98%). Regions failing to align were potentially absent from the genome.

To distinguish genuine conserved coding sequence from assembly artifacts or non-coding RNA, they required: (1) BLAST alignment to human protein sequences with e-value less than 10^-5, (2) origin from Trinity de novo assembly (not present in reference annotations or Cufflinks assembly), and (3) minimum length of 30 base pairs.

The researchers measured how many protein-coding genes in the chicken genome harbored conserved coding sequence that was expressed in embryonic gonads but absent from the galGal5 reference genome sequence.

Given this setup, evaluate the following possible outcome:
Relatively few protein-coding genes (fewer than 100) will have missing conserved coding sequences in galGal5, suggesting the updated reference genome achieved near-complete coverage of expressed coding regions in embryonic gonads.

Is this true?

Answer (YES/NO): NO